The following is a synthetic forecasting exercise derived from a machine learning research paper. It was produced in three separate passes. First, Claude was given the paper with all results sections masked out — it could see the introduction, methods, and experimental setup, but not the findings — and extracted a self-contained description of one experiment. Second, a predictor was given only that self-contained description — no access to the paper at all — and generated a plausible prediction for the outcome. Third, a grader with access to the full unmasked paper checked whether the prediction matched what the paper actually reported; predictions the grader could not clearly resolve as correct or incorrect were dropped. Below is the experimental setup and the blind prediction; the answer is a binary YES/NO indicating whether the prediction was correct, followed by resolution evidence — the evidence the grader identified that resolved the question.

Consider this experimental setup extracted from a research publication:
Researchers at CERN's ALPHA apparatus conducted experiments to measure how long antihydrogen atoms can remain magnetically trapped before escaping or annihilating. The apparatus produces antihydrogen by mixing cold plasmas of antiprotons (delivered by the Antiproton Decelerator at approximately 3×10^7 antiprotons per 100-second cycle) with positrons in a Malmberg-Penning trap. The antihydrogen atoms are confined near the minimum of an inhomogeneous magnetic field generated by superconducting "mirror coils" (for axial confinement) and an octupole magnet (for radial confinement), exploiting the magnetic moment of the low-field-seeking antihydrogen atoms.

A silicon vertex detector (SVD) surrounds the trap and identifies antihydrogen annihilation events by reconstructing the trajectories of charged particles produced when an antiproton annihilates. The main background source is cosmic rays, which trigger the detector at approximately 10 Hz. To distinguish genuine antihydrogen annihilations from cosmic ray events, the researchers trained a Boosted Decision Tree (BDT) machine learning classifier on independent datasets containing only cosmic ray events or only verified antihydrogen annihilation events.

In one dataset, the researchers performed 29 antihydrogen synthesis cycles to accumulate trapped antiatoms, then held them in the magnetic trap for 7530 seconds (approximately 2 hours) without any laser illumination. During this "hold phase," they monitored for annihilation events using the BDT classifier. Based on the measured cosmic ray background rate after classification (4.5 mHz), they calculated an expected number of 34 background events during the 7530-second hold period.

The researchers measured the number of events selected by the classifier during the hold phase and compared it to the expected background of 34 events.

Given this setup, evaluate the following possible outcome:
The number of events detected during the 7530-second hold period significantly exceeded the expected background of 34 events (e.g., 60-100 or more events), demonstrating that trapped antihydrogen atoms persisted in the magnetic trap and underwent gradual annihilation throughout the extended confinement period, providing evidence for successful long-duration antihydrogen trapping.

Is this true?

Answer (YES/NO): NO